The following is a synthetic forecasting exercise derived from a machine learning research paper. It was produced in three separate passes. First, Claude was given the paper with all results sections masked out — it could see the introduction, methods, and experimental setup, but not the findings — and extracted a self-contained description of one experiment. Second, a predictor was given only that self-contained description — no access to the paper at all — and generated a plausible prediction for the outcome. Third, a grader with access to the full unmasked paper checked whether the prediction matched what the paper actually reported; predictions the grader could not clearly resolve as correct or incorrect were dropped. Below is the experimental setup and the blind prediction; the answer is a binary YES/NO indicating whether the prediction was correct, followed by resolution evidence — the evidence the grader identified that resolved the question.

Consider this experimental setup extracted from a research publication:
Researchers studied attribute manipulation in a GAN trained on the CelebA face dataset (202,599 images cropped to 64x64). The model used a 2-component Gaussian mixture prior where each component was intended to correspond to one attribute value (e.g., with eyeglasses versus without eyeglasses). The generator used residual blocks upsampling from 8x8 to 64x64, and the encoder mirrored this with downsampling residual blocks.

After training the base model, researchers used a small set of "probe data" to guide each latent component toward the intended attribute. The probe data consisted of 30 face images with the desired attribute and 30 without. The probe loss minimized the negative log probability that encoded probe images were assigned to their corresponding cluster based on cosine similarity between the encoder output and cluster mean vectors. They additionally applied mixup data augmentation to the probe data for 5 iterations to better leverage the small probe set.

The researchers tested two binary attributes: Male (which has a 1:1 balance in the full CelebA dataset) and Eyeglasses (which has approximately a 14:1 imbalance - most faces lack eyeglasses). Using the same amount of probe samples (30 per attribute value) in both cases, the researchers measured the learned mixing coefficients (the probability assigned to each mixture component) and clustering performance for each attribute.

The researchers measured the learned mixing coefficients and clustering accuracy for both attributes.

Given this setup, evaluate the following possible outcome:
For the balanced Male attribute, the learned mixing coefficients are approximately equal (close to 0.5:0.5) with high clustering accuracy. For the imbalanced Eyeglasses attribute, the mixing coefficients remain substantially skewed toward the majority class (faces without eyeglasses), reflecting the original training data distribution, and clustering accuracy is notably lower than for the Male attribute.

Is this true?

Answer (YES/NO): YES